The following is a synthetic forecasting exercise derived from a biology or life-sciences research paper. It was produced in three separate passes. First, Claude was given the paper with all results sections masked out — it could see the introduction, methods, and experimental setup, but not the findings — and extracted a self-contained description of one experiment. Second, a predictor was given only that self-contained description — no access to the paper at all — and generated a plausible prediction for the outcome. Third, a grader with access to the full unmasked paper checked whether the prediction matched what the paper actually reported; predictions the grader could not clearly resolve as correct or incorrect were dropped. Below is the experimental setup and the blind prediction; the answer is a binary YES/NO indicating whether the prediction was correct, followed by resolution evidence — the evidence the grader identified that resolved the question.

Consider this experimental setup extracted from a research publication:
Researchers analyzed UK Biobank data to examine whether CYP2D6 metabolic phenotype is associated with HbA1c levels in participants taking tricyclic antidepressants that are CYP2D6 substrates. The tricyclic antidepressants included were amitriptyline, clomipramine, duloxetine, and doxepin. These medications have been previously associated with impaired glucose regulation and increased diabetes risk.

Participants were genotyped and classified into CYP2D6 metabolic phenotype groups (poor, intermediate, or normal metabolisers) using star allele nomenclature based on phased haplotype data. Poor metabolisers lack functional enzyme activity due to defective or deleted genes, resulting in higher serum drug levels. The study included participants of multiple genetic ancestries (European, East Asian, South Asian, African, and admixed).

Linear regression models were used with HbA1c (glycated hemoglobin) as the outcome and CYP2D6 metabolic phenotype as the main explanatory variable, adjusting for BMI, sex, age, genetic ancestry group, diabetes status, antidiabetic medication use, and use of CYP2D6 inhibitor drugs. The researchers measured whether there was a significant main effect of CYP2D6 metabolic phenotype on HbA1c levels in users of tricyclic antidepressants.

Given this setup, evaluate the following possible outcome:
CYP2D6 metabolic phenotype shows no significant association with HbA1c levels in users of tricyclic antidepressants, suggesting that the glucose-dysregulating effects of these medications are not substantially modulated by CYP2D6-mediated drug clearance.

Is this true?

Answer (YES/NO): YES